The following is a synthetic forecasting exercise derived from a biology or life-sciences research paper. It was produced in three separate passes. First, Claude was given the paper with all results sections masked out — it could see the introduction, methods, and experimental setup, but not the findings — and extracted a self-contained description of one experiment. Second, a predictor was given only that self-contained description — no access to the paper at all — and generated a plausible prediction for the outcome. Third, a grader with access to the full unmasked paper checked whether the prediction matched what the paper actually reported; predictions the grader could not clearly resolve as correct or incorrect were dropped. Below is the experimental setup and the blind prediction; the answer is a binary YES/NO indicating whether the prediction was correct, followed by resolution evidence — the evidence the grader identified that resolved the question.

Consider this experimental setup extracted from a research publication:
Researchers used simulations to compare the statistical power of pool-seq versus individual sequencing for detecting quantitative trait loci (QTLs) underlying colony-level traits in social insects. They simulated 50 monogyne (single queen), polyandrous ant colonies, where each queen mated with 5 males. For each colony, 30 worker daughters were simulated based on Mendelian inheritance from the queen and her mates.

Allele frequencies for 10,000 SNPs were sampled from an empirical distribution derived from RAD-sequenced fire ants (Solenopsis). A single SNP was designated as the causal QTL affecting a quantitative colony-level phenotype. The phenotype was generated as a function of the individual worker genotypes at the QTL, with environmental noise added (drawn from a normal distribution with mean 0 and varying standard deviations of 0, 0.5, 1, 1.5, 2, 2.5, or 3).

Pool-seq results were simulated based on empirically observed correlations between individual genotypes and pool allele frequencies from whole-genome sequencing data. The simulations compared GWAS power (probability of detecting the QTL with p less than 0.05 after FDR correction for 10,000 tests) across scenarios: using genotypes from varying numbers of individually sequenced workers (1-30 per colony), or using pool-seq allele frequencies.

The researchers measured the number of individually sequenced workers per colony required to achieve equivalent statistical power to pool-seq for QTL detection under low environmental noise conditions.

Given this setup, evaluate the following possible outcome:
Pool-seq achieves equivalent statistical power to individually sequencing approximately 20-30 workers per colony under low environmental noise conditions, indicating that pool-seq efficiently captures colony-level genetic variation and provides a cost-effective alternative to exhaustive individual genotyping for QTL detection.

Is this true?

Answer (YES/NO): NO